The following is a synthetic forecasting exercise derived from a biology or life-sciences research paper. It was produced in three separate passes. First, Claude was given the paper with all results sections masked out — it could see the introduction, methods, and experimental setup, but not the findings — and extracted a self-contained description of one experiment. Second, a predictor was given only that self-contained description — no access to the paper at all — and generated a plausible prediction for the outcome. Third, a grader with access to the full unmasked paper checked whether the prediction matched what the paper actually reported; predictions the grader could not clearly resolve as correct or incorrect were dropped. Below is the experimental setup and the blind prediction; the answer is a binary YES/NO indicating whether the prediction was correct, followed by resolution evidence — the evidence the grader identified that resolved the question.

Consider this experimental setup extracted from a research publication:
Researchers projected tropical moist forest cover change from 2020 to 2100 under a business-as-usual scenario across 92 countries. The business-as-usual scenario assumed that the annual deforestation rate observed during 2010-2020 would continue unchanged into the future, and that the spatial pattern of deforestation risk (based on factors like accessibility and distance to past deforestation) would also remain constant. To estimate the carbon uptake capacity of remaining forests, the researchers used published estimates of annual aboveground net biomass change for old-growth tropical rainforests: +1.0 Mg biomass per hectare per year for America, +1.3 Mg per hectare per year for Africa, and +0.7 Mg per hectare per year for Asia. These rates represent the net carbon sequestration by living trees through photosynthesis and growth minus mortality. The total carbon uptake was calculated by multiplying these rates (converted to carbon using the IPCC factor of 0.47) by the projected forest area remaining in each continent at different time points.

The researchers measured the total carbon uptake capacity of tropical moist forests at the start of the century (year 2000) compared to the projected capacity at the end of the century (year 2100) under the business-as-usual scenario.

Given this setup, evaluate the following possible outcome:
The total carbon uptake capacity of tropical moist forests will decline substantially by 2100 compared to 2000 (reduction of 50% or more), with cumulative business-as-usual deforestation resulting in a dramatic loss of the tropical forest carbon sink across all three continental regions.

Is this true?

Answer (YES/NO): NO